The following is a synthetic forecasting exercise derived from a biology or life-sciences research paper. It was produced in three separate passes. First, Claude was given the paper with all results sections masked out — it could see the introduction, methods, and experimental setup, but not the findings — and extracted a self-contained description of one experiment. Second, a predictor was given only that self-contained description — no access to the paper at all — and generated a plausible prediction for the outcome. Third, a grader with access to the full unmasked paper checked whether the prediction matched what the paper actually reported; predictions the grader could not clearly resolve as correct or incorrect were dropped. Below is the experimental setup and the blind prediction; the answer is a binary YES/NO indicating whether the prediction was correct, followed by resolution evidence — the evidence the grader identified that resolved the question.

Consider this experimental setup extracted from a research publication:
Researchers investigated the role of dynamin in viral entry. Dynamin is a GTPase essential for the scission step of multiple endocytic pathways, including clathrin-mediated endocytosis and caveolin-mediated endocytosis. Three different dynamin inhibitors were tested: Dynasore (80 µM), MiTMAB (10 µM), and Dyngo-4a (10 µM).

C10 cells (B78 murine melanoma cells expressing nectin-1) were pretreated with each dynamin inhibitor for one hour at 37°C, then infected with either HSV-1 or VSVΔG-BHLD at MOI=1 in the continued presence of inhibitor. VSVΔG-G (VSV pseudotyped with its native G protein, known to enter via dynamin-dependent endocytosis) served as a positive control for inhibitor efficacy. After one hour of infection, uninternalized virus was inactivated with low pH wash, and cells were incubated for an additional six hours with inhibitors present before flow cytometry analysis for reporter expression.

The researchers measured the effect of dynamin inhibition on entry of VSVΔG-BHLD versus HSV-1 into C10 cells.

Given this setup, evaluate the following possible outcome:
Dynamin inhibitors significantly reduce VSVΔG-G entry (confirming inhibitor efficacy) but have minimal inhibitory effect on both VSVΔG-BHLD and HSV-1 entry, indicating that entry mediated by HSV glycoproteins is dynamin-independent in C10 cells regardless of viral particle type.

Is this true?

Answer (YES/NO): NO